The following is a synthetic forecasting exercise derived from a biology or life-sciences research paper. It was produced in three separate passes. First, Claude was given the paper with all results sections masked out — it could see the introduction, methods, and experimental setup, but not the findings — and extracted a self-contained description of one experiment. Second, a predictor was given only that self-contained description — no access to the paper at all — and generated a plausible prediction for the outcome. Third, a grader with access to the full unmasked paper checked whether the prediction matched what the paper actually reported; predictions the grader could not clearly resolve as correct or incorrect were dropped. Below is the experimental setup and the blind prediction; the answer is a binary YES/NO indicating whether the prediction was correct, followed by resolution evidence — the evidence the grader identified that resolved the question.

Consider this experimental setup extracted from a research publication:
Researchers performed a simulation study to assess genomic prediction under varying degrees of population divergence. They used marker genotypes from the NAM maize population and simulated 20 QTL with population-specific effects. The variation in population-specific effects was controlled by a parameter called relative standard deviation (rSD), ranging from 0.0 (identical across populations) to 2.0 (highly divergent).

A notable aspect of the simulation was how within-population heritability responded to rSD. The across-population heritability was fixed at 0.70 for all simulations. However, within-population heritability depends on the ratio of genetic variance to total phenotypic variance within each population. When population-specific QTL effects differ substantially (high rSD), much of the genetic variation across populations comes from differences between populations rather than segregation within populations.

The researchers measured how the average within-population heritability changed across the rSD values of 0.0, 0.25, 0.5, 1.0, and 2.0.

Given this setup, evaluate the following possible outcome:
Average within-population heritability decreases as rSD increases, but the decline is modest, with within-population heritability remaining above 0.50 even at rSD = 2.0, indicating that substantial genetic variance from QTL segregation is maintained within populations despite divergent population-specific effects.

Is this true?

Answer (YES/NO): YES